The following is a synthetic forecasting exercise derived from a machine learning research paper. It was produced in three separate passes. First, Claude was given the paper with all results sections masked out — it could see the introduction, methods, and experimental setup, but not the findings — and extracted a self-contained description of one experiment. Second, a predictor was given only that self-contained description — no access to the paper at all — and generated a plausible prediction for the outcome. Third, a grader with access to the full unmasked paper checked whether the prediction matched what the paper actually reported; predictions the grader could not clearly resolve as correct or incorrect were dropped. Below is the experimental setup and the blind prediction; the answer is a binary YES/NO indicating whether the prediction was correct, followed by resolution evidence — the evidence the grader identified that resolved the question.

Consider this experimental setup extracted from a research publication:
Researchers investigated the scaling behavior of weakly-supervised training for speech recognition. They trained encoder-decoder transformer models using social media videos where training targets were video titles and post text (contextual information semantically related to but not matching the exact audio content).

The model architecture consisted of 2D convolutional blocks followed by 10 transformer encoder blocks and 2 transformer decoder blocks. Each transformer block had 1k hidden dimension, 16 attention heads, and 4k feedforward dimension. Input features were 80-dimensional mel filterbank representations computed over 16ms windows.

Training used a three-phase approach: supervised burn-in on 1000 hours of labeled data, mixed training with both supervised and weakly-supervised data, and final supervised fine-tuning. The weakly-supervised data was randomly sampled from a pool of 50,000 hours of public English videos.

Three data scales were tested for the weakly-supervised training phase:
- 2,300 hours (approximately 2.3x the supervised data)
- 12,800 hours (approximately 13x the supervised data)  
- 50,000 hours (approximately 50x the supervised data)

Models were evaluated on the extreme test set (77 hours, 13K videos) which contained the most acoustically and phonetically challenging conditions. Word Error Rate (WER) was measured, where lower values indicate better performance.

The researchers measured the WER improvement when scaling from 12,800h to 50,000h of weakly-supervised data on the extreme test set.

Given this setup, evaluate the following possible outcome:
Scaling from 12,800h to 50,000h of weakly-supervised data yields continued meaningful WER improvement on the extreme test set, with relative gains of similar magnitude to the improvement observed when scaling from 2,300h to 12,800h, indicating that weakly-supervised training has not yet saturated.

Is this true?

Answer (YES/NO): NO